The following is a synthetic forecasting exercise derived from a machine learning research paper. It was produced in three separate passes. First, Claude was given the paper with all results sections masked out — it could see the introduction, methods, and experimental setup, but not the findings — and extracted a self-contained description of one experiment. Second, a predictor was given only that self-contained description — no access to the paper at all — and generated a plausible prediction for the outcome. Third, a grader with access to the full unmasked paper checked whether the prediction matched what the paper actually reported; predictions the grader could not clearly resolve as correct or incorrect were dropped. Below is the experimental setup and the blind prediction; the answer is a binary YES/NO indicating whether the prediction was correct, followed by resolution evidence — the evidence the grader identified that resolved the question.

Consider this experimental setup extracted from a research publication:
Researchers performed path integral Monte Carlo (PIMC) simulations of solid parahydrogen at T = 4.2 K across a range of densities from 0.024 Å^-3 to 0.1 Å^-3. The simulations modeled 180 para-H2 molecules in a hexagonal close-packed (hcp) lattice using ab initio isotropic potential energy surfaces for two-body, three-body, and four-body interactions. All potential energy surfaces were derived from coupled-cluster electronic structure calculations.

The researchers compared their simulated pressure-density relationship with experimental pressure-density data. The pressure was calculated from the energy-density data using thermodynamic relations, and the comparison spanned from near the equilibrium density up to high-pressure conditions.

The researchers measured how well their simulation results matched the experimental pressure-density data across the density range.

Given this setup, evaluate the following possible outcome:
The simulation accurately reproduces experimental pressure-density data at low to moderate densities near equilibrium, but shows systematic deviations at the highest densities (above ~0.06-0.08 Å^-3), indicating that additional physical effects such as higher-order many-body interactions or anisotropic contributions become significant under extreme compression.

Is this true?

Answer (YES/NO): YES